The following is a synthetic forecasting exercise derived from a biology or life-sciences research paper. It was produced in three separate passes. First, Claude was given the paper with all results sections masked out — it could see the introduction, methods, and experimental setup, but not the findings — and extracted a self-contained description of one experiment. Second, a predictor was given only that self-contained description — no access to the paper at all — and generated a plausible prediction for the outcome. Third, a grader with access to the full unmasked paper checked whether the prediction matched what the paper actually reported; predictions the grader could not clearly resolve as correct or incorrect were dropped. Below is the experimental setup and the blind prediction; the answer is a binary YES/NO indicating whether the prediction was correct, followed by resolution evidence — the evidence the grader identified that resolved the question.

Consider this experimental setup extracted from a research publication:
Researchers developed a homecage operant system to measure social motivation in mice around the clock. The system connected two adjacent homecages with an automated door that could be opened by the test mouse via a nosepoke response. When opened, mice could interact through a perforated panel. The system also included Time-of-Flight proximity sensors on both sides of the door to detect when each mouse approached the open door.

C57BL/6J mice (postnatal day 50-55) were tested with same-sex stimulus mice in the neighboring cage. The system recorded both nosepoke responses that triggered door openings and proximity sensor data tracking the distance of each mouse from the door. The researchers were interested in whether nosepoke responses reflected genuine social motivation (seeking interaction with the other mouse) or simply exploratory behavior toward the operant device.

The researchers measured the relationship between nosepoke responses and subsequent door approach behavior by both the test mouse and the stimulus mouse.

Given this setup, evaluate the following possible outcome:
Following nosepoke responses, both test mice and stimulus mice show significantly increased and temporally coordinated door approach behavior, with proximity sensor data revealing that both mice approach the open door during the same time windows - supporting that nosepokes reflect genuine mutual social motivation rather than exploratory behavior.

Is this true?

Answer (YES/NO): NO